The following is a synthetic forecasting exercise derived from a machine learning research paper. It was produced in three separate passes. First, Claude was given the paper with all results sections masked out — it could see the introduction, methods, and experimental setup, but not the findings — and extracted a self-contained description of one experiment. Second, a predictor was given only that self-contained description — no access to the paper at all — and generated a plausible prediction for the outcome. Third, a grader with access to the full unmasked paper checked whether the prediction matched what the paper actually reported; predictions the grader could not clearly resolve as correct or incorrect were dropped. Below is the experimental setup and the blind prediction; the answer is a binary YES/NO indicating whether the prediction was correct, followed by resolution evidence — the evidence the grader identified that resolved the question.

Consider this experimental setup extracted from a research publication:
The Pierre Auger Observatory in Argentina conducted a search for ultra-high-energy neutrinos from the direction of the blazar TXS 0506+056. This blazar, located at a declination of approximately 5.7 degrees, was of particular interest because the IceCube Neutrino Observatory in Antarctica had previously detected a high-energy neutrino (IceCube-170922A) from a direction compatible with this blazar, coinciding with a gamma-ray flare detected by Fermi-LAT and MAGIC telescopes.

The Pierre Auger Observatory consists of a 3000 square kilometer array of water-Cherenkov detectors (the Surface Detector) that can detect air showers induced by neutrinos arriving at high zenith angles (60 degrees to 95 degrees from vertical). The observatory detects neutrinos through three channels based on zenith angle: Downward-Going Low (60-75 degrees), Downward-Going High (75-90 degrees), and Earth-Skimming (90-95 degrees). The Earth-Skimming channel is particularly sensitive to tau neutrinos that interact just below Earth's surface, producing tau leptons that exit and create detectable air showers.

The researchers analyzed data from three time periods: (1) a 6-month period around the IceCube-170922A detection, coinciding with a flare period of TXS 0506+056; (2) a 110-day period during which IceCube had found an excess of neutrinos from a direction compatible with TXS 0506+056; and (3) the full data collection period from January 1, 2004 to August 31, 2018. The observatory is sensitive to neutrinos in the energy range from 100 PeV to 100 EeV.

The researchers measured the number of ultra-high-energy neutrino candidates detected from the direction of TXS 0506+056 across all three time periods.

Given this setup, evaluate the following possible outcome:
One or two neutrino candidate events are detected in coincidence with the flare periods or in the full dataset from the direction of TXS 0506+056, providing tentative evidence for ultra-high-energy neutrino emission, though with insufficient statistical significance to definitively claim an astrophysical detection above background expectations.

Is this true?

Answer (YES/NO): NO